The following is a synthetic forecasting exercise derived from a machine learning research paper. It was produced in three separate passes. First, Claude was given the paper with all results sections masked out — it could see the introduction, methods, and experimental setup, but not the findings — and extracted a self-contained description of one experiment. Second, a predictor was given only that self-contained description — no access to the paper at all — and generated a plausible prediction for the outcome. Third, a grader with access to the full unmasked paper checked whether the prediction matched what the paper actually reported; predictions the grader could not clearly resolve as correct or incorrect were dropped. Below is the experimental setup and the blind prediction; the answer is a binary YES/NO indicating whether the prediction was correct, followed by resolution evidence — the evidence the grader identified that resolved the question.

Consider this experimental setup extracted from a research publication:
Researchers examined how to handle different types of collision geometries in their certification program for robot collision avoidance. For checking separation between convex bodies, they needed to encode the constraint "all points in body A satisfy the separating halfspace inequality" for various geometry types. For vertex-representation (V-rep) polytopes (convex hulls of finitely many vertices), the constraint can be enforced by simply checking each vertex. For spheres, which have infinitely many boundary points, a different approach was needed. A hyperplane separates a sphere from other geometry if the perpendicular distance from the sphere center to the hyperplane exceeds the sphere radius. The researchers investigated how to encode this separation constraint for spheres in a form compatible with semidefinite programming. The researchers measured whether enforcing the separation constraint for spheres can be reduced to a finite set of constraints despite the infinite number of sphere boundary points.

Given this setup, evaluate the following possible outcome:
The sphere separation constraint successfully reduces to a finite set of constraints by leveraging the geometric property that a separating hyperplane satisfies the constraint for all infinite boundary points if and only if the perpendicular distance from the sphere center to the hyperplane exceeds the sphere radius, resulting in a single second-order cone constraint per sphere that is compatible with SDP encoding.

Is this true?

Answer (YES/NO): NO